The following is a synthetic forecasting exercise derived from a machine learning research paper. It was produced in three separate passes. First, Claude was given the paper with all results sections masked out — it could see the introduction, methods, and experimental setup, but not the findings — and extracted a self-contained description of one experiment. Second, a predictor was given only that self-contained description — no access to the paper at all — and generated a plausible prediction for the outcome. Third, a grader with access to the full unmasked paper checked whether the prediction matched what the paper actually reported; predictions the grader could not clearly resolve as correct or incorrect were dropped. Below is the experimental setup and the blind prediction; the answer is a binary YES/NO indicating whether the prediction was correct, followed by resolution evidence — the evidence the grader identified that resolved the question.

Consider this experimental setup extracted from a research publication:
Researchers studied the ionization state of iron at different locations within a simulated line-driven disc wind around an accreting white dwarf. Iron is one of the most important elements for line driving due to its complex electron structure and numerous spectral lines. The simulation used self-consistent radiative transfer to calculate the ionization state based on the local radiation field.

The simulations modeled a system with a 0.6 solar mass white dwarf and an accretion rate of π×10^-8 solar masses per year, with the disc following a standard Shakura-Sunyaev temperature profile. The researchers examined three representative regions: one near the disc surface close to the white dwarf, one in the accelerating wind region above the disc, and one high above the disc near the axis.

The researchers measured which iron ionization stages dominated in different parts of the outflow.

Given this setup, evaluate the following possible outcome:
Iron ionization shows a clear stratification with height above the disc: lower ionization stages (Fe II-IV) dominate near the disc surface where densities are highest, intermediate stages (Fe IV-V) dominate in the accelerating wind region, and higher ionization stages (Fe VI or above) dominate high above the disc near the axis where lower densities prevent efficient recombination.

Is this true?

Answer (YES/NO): NO